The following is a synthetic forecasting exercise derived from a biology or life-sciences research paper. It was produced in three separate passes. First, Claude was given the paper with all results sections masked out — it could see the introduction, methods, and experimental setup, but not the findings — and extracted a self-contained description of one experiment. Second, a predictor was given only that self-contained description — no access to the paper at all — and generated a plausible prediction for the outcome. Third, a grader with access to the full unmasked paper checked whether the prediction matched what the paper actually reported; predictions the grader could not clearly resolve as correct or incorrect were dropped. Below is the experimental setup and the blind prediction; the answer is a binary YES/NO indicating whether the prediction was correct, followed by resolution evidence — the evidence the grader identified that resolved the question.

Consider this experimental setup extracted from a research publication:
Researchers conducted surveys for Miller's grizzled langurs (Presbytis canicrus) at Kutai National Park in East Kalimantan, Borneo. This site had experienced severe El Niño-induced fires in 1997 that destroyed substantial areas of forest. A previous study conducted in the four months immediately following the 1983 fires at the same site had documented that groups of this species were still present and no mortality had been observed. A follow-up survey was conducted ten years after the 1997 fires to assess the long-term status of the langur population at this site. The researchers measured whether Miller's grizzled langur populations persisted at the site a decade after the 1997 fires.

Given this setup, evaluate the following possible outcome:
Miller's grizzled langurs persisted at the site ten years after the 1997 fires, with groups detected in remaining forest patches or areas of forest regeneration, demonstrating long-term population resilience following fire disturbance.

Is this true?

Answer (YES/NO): NO